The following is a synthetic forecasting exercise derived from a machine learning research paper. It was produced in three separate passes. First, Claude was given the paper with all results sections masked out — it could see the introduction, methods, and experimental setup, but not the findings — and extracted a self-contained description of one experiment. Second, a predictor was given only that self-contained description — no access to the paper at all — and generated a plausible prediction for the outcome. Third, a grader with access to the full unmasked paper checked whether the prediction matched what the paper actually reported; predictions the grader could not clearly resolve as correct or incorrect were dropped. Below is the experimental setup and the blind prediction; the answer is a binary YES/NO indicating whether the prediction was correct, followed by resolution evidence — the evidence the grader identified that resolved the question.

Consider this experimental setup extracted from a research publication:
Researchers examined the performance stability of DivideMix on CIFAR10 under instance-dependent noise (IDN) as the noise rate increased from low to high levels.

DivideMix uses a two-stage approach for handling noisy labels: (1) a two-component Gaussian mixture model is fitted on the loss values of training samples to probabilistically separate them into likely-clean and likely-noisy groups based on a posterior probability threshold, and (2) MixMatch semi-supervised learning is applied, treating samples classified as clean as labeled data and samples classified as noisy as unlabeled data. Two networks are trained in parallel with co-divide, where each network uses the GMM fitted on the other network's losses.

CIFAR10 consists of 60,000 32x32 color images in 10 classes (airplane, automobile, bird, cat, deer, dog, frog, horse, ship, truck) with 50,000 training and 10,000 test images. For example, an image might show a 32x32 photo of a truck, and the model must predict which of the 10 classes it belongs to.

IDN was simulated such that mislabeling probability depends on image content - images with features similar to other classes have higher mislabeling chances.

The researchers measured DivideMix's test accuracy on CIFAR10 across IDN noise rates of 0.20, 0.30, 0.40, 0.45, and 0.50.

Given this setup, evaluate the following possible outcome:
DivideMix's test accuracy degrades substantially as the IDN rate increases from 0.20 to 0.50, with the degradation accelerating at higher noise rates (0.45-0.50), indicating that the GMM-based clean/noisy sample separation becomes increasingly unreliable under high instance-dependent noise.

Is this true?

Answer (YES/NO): NO